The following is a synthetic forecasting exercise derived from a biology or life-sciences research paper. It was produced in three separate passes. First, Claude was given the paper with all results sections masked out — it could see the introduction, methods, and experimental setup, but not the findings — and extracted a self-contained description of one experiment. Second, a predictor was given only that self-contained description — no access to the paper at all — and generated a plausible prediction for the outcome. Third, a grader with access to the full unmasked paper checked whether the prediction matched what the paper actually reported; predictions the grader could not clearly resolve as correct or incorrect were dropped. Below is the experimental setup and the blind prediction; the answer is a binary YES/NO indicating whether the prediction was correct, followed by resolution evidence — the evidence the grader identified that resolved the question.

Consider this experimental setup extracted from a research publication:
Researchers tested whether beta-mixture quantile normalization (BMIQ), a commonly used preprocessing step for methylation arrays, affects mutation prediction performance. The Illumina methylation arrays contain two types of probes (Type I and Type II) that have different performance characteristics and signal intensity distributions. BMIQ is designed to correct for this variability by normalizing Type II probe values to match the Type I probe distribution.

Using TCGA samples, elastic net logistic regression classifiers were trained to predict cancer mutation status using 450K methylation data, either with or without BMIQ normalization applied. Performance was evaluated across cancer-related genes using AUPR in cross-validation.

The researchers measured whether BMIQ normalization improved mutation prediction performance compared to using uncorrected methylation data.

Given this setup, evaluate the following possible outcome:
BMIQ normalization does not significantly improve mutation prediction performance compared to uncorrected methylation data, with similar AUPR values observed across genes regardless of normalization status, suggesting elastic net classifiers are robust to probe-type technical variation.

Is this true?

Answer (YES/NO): YES